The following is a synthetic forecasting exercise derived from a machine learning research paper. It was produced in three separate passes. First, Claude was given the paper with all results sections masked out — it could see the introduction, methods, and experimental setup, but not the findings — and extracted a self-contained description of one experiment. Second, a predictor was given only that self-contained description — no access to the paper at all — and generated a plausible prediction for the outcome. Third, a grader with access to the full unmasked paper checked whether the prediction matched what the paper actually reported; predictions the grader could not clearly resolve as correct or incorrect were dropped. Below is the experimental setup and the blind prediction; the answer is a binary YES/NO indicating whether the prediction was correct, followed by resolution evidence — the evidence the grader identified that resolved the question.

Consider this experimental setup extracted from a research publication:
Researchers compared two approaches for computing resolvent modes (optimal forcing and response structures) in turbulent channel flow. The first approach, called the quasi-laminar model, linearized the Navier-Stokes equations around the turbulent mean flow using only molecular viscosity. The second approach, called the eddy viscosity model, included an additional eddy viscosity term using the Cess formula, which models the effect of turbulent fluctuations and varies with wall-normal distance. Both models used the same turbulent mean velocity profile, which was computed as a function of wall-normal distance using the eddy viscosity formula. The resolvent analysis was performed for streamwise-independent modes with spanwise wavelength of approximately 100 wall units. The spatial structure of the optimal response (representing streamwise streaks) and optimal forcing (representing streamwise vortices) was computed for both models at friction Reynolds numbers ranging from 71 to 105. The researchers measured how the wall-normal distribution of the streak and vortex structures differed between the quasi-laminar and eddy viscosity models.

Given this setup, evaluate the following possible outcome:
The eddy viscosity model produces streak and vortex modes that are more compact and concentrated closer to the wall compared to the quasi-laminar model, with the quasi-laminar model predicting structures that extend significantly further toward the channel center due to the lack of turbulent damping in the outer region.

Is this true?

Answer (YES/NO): YES